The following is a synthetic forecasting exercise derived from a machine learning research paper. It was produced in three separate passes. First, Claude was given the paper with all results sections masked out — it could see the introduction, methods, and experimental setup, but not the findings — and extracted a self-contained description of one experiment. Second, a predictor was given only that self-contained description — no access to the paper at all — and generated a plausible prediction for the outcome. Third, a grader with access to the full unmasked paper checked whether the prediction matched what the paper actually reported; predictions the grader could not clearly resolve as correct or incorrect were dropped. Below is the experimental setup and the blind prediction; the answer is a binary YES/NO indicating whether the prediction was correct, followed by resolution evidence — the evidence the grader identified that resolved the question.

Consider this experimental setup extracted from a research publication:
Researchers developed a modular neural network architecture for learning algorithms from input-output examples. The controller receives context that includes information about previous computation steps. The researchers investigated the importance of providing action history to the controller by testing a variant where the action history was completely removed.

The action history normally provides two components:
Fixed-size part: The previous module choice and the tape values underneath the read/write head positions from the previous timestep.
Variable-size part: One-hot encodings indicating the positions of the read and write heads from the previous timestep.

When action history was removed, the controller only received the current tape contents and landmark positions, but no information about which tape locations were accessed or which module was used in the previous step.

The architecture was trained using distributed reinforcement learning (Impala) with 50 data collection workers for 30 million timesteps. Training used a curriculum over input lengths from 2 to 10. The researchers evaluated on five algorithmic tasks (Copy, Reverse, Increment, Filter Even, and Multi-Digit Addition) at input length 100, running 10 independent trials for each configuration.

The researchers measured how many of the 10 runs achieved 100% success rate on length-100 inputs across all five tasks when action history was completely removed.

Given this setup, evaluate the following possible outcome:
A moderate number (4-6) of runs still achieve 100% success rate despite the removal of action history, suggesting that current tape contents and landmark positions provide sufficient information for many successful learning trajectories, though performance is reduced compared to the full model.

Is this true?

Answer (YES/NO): NO